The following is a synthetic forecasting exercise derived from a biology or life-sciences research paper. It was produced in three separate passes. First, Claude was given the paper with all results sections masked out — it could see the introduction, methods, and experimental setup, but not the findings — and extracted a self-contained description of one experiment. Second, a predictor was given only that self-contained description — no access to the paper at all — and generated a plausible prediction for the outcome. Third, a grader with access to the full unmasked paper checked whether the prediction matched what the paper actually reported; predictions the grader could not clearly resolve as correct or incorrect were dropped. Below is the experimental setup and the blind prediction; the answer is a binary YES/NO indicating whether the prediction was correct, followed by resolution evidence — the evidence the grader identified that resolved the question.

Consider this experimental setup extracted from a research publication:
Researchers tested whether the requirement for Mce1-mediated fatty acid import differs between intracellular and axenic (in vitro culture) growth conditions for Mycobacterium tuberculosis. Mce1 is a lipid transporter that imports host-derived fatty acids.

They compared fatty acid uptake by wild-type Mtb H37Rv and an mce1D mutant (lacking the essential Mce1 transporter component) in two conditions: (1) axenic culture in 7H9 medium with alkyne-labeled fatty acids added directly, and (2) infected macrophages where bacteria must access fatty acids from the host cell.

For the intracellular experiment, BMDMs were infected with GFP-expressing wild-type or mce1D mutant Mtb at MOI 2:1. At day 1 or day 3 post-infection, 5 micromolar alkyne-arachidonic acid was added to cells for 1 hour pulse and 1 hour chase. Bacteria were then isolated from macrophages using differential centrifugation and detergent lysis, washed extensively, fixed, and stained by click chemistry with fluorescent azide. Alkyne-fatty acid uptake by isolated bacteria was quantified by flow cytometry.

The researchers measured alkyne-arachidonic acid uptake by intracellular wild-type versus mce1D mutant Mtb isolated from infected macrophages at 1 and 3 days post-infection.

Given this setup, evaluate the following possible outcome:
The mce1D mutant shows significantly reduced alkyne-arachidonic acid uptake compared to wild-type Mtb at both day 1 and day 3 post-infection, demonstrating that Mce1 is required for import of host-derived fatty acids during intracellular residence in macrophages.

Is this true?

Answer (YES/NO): NO